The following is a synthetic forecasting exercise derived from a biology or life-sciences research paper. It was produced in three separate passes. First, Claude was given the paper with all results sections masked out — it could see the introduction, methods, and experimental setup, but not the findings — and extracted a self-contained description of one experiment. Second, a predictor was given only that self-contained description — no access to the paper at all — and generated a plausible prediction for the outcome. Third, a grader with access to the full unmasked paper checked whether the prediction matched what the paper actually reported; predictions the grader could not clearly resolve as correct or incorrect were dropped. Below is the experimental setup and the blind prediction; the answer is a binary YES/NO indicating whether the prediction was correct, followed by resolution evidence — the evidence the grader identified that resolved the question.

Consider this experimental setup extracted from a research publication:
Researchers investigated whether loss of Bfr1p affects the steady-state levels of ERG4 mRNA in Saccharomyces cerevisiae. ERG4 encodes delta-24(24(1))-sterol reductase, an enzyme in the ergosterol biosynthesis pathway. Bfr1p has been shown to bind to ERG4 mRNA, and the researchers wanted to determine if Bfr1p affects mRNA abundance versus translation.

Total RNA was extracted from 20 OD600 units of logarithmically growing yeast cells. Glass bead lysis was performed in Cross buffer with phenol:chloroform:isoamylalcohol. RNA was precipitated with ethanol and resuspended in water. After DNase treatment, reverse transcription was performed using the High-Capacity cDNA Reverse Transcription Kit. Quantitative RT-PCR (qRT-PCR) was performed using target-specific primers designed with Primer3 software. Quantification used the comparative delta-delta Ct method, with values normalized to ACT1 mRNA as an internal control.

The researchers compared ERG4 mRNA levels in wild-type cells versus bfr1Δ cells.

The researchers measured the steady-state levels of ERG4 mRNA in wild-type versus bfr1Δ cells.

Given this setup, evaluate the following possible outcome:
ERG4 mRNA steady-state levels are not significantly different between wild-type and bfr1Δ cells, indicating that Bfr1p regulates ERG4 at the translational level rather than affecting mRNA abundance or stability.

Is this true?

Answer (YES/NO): YES